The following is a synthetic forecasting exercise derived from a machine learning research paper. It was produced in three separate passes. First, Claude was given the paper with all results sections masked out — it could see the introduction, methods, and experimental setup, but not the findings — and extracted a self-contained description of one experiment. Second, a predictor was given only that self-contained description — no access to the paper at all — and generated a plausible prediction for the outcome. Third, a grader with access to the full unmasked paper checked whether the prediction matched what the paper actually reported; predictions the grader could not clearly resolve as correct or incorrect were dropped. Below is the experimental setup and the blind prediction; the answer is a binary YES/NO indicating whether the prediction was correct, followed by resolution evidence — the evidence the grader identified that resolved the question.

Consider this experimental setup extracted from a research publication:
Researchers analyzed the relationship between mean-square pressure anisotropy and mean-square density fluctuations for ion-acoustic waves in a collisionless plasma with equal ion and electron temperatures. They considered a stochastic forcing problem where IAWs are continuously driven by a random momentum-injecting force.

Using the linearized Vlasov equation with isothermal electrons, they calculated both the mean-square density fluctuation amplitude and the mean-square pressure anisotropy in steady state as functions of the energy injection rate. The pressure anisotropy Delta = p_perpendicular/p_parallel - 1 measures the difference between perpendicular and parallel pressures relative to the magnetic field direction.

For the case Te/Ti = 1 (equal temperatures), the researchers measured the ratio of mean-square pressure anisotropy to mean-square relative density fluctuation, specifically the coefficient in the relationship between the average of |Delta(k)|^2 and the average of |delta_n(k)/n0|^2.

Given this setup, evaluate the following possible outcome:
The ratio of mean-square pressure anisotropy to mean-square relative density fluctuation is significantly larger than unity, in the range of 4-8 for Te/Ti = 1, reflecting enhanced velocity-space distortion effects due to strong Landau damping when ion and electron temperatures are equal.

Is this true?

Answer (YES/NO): NO